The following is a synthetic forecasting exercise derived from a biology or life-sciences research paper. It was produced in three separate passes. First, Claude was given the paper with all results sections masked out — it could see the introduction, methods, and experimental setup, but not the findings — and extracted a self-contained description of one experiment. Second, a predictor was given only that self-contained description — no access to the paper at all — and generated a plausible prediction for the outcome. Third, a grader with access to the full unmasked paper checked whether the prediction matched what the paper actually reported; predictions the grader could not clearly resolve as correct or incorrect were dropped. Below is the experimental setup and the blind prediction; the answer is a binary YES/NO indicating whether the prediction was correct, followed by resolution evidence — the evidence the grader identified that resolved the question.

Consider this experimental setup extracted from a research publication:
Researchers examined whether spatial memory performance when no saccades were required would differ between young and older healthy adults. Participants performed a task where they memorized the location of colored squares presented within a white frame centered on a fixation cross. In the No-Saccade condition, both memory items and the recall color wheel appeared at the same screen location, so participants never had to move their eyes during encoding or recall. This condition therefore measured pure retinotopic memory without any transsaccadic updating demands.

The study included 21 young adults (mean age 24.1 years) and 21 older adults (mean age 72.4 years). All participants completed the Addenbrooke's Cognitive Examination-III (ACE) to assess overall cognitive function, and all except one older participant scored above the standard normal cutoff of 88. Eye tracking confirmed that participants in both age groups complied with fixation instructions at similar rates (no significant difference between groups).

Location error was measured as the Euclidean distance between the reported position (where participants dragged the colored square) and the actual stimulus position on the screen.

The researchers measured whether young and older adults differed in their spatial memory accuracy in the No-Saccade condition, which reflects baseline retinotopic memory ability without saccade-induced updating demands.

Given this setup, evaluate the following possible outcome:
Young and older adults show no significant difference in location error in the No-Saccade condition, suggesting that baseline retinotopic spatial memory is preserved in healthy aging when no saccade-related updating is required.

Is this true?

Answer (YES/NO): NO